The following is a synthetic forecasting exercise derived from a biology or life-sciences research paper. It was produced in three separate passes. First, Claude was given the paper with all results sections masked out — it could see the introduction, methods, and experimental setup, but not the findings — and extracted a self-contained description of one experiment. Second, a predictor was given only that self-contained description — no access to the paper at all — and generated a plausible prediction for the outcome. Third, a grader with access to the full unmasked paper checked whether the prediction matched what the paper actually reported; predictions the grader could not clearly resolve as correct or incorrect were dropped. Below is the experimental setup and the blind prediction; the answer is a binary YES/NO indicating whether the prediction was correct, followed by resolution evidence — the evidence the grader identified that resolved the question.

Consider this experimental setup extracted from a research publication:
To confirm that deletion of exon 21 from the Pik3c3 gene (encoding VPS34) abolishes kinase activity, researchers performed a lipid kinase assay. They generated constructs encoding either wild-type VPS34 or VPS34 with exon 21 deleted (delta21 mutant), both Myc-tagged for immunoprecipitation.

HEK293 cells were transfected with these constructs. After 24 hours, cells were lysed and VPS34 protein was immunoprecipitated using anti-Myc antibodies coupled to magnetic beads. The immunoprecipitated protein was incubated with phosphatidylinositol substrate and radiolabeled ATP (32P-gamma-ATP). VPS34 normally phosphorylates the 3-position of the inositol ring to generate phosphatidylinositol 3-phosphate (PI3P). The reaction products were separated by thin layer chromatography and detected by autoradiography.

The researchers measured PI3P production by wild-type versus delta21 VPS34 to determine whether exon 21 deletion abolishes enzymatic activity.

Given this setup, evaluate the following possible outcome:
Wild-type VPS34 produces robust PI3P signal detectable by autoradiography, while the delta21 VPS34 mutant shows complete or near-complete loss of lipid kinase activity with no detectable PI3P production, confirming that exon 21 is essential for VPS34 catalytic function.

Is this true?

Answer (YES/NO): YES